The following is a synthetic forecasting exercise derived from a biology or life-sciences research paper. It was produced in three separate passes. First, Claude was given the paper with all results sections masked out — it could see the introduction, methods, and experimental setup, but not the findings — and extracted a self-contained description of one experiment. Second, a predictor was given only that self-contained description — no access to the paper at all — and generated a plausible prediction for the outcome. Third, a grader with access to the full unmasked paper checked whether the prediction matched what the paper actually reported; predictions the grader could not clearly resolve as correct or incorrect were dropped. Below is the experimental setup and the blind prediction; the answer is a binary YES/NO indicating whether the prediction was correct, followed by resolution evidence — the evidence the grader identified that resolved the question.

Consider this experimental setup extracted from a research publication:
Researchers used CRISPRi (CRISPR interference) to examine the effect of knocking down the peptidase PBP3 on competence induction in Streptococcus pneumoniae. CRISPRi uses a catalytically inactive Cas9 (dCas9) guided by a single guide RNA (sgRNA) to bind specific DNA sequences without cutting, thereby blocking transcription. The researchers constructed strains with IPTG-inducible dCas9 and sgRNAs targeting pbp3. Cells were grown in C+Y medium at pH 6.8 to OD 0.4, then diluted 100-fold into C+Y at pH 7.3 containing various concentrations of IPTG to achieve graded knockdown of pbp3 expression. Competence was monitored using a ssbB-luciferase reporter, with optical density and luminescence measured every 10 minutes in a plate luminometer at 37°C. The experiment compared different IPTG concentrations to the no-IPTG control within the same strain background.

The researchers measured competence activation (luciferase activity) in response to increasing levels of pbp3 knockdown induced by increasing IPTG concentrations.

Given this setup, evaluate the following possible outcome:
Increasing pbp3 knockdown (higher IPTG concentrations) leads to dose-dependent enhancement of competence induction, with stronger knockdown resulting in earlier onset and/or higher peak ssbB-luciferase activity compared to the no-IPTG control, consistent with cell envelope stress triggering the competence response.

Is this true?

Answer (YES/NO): YES